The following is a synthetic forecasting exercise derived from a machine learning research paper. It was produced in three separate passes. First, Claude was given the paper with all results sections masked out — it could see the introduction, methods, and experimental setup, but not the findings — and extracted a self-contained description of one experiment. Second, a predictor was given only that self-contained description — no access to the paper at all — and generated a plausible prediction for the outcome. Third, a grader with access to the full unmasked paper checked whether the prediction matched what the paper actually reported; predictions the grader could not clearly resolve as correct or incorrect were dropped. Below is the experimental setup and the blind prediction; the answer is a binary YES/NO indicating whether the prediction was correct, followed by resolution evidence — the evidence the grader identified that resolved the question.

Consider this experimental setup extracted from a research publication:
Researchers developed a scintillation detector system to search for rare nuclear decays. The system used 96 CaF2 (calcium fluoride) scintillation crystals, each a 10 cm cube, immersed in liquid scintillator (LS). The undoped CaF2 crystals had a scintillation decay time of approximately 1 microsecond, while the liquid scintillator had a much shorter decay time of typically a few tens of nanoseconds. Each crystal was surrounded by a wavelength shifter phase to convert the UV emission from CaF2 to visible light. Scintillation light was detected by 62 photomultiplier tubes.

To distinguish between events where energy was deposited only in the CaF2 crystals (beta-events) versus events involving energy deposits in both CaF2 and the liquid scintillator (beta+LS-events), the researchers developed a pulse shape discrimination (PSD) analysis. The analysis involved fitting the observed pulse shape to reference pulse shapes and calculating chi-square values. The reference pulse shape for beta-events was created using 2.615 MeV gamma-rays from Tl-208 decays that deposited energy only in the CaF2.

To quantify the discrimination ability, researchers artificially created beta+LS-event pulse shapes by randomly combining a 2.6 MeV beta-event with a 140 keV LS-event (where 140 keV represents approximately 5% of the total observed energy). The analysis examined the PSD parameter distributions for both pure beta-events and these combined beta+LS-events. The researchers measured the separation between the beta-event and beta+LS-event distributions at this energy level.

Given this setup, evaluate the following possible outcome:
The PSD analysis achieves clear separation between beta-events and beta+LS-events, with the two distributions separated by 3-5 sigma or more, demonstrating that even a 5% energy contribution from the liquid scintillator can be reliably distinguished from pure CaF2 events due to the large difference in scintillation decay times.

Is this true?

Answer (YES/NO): YES